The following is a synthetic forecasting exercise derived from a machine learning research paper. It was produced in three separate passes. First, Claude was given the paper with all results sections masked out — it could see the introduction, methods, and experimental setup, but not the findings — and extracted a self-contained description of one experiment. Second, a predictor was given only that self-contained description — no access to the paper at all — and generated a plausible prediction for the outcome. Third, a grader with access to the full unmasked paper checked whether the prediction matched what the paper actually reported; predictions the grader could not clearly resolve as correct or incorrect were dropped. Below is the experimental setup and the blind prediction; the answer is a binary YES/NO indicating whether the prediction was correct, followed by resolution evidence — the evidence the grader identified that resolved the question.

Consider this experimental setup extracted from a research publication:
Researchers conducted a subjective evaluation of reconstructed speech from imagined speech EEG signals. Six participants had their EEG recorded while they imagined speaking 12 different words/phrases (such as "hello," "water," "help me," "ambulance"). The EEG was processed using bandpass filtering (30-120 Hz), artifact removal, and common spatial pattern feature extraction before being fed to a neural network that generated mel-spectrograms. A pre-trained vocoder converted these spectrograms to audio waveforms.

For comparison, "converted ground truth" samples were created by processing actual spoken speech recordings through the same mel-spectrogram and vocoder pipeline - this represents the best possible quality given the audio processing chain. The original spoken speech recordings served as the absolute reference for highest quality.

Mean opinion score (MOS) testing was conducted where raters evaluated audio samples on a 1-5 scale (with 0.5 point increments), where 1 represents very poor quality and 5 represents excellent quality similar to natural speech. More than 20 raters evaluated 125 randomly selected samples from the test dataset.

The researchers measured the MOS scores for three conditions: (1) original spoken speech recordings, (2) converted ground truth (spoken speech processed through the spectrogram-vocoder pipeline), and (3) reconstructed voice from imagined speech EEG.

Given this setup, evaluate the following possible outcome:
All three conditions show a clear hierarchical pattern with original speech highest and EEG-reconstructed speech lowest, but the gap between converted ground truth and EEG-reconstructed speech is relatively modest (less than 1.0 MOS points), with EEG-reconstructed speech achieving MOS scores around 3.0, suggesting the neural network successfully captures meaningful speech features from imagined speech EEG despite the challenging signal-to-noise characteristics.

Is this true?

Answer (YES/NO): NO